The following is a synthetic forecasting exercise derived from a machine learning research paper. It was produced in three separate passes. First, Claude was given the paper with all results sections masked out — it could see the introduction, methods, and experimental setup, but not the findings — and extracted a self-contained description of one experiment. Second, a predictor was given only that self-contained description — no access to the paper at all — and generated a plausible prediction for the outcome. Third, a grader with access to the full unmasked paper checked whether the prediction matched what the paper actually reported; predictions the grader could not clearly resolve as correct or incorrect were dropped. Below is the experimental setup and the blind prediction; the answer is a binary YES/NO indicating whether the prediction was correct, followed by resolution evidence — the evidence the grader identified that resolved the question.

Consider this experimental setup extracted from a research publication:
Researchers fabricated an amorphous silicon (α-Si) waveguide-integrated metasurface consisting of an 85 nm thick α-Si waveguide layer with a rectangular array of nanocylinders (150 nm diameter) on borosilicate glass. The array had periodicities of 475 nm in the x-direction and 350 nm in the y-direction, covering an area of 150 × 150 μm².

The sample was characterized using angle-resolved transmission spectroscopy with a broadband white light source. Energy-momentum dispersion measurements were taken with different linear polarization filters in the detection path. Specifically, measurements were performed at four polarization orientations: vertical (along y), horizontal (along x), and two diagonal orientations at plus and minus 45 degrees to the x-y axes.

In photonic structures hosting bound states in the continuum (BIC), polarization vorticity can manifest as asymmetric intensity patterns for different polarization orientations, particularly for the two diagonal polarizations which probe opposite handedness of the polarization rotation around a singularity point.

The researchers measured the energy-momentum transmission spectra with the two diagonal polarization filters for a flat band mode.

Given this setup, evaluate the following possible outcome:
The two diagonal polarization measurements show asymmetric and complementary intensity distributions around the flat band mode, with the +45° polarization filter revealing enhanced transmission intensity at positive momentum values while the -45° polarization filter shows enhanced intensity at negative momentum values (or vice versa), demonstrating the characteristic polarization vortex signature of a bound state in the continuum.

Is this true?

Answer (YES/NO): YES